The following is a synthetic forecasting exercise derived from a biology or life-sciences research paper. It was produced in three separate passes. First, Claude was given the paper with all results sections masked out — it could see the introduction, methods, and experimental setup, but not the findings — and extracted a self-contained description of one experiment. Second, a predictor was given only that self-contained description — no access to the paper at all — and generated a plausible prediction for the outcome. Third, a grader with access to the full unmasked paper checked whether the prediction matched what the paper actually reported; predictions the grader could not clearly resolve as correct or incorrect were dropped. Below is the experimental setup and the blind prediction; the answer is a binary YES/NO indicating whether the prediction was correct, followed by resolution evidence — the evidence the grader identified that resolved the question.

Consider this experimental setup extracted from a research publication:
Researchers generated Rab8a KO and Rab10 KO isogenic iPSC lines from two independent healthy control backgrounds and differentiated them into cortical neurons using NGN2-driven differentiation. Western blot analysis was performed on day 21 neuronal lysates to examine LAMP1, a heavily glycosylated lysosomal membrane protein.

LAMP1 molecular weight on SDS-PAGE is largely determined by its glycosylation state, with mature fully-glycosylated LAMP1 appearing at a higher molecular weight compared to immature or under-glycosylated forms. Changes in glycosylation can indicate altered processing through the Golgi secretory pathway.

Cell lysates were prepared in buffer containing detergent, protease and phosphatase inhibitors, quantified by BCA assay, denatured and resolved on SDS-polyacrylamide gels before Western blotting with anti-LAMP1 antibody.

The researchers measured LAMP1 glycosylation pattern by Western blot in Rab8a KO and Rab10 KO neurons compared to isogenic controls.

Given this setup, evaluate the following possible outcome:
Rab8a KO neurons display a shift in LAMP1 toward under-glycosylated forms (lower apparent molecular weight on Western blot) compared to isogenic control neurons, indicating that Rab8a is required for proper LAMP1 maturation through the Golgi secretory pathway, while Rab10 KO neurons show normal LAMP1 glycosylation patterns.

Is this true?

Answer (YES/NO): NO